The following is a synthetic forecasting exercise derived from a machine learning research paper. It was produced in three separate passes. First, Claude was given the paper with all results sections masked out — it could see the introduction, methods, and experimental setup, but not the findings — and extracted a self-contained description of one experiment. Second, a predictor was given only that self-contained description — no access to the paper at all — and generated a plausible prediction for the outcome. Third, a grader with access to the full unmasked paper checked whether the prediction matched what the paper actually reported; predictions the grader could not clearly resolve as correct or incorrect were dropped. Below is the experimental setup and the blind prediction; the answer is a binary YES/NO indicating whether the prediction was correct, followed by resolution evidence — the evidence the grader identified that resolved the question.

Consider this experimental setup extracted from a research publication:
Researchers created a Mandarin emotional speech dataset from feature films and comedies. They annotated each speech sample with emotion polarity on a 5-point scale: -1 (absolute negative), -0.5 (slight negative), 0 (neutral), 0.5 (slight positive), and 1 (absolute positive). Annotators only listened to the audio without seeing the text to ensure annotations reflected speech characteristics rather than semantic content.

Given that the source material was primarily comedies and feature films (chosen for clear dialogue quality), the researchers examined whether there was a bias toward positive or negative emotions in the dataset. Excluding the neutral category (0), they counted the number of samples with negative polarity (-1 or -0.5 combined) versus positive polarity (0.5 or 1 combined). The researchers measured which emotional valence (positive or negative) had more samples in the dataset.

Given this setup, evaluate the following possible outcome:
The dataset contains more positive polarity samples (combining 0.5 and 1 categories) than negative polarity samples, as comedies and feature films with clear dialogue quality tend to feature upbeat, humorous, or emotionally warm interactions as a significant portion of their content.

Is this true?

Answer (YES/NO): NO